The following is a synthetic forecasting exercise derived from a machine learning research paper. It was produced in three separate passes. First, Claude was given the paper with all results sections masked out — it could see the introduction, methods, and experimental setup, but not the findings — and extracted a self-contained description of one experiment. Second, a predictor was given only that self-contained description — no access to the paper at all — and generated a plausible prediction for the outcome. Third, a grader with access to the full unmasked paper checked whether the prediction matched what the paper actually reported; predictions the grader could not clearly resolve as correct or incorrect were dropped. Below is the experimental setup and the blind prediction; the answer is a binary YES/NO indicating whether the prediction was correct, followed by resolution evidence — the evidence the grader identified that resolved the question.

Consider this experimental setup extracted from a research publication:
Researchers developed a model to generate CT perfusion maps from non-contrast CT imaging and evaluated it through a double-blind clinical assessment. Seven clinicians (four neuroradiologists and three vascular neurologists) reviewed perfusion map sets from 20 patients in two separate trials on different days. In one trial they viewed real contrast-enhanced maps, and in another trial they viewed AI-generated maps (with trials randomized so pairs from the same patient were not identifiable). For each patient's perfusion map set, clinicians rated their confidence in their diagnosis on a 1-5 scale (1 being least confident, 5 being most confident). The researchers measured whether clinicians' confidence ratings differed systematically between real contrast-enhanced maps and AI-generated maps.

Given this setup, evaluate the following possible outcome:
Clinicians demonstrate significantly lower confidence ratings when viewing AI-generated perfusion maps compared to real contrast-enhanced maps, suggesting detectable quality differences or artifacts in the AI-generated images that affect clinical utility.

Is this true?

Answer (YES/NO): NO